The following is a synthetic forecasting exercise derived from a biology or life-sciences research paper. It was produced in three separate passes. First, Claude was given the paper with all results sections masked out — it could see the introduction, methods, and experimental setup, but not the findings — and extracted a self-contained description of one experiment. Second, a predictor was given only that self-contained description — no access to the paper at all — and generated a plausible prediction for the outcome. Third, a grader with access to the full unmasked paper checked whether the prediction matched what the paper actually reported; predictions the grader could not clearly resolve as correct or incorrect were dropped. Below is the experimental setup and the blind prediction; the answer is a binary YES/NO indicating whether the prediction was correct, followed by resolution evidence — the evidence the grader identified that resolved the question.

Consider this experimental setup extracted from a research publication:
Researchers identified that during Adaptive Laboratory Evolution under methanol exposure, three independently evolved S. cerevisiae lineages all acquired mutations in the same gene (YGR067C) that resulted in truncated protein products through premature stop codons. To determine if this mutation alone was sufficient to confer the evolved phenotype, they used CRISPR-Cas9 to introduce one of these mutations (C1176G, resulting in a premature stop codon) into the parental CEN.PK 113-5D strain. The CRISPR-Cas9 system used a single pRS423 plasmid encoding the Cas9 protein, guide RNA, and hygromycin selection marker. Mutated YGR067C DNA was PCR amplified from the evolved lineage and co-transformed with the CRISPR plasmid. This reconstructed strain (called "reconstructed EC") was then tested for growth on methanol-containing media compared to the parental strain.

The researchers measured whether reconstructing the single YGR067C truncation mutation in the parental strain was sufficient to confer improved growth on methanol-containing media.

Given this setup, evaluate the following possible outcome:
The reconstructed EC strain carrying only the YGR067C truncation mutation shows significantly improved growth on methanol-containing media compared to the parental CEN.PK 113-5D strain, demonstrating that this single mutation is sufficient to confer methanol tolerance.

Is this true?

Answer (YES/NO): YES